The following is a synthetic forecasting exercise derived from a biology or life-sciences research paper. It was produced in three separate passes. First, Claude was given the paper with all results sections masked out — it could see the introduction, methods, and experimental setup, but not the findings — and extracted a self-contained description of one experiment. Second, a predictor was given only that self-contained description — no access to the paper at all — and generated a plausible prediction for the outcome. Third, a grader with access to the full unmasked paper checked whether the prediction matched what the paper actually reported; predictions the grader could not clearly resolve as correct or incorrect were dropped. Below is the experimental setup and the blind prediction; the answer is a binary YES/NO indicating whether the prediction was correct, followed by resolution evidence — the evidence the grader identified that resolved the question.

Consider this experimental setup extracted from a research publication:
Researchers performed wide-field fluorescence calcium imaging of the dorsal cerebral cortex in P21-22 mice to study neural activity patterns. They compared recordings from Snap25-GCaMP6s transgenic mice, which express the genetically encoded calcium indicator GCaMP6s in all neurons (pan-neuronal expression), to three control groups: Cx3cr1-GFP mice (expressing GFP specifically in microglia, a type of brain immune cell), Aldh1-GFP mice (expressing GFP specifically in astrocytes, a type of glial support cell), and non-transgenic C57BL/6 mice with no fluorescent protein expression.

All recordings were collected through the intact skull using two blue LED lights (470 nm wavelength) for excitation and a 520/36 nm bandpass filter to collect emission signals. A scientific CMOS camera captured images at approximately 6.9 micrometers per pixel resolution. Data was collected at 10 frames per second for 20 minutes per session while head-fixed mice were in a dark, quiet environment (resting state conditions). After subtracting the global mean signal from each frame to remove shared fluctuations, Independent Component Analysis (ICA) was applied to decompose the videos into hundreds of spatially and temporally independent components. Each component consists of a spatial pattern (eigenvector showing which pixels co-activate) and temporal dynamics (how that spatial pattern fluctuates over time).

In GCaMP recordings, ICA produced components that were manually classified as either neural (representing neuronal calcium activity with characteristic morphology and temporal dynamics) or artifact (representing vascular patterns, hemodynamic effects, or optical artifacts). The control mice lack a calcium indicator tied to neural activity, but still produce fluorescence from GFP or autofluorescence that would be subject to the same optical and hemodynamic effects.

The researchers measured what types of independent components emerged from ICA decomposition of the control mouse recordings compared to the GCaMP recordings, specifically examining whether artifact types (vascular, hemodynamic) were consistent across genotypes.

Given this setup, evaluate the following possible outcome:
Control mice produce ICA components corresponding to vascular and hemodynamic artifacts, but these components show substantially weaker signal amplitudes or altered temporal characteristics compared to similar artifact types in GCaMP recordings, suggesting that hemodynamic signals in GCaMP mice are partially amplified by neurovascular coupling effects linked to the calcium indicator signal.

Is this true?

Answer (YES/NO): NO